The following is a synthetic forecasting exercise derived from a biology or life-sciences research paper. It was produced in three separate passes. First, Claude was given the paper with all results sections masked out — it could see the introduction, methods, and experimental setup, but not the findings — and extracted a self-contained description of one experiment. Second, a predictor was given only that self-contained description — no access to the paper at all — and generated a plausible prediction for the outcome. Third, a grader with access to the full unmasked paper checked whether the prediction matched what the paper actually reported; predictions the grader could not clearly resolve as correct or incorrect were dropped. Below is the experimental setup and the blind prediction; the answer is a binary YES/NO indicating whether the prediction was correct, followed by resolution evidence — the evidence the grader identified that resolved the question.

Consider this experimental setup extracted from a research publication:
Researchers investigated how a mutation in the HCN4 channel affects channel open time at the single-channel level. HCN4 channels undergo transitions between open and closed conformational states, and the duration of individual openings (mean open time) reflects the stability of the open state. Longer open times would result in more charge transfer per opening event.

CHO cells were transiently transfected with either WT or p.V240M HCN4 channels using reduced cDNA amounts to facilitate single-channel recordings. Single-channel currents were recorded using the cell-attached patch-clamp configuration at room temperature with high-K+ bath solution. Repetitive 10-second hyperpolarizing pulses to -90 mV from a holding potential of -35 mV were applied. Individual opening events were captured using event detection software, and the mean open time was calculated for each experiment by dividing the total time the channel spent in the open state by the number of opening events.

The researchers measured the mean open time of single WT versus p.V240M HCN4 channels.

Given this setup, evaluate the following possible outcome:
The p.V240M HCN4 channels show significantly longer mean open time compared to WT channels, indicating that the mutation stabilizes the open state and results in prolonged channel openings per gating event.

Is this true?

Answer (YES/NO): NO